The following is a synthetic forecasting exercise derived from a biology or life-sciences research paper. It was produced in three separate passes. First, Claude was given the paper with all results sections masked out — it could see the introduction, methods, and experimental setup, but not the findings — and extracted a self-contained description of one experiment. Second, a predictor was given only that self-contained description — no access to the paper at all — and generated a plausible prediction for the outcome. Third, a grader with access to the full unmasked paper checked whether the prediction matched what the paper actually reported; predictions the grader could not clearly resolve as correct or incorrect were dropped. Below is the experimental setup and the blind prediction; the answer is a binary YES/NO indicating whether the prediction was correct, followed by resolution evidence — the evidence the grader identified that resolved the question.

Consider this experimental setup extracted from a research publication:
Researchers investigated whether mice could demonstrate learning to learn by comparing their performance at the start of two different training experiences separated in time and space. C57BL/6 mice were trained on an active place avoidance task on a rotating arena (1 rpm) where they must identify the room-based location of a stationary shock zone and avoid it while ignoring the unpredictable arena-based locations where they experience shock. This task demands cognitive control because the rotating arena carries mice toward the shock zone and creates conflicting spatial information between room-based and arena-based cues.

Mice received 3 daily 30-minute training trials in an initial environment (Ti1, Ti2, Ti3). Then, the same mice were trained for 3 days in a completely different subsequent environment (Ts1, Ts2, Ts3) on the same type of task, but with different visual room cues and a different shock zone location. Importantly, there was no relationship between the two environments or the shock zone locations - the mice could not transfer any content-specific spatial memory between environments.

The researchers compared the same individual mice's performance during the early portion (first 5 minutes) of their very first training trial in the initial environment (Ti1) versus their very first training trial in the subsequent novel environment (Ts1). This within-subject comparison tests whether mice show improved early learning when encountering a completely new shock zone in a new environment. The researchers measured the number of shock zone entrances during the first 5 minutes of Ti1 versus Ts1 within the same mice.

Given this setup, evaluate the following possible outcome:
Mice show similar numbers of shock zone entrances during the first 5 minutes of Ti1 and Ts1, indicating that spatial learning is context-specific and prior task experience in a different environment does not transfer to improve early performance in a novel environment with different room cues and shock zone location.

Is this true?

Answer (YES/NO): NO